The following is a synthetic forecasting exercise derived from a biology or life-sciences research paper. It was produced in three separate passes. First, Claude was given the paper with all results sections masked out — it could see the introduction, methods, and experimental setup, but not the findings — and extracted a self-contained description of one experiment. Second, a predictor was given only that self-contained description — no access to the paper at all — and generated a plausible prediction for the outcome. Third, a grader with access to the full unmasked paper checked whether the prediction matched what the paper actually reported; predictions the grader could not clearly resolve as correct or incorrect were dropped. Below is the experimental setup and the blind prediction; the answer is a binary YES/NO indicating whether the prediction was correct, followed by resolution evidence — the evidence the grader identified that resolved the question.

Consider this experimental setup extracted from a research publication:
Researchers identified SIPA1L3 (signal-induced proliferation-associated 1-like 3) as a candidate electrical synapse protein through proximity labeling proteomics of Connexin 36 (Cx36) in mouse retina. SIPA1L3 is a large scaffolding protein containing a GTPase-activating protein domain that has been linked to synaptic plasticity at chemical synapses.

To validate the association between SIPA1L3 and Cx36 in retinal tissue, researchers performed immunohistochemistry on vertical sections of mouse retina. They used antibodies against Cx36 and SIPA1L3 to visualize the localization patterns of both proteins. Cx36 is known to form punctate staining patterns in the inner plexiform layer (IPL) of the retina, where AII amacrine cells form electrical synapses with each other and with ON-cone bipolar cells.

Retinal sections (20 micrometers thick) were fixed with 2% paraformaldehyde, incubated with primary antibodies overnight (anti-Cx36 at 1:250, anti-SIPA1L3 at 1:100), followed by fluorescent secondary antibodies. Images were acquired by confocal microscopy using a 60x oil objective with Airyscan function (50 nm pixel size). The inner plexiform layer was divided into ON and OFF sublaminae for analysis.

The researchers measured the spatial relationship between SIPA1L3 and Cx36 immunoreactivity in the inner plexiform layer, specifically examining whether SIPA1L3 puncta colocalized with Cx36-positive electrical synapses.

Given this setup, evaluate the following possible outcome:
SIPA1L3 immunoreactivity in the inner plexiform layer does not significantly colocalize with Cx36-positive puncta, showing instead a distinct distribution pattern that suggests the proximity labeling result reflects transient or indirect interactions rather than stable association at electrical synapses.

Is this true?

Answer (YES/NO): NO